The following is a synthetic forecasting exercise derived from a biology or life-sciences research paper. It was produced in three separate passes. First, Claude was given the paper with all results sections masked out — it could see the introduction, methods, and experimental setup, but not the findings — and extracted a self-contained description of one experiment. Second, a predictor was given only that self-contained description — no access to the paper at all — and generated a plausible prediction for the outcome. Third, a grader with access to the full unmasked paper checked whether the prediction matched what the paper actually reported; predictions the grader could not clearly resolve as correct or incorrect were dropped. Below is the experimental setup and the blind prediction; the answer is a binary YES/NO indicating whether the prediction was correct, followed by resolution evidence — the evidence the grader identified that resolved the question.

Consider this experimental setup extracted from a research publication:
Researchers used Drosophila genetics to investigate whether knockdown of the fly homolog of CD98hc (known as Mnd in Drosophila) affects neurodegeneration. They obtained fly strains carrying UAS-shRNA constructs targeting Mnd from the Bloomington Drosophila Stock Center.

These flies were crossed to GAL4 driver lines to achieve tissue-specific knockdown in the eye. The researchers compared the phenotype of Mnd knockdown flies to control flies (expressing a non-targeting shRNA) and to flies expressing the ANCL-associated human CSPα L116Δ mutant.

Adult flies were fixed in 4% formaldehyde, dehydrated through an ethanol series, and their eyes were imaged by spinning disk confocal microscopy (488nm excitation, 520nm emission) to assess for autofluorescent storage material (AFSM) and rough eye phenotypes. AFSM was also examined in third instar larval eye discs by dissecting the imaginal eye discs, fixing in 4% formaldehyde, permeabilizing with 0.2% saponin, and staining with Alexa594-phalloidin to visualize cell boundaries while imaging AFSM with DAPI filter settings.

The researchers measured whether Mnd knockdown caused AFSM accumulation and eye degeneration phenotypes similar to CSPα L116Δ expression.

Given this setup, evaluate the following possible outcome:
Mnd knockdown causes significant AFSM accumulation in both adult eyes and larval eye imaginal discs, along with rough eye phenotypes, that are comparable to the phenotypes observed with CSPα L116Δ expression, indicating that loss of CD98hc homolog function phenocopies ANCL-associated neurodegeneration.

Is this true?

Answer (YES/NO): NO